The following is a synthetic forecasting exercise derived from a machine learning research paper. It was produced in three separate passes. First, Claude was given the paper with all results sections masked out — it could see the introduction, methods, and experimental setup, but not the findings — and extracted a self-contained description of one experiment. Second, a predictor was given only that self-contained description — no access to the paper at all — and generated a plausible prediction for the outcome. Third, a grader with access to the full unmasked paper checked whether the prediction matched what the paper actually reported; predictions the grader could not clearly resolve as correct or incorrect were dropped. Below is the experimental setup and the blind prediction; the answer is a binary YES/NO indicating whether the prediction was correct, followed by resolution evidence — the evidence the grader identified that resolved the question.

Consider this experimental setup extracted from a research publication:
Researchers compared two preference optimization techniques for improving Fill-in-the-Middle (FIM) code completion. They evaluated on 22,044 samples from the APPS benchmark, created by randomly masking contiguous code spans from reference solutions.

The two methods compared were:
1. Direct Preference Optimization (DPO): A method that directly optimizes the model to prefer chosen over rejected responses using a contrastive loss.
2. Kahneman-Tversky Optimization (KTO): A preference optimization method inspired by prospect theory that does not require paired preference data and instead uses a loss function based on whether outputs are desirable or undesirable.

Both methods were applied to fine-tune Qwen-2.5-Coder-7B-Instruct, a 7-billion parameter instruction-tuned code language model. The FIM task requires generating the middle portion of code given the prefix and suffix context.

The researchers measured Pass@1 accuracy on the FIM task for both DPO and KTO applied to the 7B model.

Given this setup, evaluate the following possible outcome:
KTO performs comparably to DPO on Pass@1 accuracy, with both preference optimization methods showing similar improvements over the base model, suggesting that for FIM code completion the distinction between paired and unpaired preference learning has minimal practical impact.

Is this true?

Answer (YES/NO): NO